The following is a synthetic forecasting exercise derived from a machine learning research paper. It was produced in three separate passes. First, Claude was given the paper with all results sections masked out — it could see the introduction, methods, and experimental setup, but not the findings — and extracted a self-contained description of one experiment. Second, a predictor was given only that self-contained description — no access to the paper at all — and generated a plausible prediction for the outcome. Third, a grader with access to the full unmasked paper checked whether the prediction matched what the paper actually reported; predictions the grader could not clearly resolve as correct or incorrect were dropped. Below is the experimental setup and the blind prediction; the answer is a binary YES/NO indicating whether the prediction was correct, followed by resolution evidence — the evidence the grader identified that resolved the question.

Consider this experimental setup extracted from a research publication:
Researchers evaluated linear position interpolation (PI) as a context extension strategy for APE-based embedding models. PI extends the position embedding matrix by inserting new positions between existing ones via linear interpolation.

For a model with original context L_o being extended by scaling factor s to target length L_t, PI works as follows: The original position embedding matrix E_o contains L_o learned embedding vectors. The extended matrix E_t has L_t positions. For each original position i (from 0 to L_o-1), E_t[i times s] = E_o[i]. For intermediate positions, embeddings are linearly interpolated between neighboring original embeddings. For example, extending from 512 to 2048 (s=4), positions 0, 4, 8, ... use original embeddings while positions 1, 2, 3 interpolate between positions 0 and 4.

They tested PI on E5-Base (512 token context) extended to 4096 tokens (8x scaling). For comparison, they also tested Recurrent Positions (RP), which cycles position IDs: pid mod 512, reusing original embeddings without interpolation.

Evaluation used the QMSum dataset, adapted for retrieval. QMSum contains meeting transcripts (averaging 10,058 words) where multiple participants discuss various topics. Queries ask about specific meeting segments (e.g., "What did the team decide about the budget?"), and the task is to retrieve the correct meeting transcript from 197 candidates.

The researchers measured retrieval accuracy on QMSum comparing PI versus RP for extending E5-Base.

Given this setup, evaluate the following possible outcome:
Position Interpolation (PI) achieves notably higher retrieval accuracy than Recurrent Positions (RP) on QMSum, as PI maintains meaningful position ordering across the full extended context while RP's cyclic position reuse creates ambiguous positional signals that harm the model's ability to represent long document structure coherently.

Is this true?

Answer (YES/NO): NO